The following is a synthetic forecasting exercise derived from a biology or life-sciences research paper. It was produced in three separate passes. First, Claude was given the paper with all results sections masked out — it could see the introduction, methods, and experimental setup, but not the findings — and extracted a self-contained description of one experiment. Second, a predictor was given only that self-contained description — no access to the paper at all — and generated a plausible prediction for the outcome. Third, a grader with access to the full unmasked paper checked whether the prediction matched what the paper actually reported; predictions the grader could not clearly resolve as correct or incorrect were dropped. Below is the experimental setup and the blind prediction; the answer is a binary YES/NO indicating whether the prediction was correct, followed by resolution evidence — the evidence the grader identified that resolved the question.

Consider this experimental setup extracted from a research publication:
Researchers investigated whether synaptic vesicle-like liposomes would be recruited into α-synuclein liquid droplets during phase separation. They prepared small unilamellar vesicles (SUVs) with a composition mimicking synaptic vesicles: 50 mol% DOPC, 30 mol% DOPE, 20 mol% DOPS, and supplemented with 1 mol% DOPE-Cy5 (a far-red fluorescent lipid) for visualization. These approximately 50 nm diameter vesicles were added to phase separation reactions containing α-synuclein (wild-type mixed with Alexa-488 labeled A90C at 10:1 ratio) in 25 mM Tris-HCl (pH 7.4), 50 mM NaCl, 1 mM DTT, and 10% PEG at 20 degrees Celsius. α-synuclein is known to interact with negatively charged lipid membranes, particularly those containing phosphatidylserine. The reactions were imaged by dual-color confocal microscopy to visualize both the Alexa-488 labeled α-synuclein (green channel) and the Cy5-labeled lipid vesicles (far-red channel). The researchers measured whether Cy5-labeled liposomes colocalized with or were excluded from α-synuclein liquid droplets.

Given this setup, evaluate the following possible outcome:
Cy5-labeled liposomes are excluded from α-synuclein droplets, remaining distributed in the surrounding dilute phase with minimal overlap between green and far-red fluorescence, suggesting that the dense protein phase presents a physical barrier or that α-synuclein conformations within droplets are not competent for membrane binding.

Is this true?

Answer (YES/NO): NO